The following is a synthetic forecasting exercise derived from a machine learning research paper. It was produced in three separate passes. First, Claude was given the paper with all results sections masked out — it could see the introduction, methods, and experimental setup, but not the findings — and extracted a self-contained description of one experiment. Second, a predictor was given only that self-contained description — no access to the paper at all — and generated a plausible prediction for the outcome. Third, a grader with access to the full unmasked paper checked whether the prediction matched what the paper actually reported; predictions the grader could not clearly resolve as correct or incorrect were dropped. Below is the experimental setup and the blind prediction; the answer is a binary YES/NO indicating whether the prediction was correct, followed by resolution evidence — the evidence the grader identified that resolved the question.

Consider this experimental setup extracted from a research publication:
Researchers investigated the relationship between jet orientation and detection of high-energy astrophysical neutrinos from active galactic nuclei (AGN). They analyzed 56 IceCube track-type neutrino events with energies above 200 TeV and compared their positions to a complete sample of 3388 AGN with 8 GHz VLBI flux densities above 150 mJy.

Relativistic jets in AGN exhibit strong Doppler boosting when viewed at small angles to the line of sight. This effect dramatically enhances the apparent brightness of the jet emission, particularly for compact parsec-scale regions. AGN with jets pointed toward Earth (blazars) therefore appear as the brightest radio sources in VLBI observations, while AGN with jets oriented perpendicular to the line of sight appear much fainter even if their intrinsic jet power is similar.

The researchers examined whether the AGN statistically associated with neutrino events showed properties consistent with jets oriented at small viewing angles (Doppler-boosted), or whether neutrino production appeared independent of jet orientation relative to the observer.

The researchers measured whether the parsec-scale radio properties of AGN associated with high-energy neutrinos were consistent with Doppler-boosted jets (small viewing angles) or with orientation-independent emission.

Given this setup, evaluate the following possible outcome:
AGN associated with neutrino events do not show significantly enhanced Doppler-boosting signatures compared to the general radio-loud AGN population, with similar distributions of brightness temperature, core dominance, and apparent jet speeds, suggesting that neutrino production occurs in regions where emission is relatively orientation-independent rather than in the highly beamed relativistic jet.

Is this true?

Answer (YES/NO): NO